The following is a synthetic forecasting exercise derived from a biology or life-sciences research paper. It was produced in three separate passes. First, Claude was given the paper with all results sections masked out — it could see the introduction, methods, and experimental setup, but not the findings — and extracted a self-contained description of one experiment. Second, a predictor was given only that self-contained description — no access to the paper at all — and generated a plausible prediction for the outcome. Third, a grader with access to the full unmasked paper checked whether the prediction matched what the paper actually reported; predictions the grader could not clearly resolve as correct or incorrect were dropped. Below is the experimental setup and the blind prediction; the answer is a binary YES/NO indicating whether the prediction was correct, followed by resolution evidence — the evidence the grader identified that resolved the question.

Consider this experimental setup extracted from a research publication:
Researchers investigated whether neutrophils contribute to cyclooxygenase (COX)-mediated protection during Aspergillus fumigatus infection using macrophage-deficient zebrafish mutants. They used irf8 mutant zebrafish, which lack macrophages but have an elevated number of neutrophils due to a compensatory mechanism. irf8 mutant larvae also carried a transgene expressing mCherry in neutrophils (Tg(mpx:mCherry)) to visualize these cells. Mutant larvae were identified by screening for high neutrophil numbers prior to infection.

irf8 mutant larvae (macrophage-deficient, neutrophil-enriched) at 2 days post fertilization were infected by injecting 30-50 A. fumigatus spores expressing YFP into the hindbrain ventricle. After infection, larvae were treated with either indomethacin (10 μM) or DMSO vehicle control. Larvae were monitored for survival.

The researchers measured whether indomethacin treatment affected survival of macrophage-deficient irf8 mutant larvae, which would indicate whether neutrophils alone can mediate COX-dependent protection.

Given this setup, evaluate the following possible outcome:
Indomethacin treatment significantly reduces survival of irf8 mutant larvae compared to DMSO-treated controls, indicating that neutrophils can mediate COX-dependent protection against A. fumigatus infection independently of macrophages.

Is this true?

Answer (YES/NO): YES